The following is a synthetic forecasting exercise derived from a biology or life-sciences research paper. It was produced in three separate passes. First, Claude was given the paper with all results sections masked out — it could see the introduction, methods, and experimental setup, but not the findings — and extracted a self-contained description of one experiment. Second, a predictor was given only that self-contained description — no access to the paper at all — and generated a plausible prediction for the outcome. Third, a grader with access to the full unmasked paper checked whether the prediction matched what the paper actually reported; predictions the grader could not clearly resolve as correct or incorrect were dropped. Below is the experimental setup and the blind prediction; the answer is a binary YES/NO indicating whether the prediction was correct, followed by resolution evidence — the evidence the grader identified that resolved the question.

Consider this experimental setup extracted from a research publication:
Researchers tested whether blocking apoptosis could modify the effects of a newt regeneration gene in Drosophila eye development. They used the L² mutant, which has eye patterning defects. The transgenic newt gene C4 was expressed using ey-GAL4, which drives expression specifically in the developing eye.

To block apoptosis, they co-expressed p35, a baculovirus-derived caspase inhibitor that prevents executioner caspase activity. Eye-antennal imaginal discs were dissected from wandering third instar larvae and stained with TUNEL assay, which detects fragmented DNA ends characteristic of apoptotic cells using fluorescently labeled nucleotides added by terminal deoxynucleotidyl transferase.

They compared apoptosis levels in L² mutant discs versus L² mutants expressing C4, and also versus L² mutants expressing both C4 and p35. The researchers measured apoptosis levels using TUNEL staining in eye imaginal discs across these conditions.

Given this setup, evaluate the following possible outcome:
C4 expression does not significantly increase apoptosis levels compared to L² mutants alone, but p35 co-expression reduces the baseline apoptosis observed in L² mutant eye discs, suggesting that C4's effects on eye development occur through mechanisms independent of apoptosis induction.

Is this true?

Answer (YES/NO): NO